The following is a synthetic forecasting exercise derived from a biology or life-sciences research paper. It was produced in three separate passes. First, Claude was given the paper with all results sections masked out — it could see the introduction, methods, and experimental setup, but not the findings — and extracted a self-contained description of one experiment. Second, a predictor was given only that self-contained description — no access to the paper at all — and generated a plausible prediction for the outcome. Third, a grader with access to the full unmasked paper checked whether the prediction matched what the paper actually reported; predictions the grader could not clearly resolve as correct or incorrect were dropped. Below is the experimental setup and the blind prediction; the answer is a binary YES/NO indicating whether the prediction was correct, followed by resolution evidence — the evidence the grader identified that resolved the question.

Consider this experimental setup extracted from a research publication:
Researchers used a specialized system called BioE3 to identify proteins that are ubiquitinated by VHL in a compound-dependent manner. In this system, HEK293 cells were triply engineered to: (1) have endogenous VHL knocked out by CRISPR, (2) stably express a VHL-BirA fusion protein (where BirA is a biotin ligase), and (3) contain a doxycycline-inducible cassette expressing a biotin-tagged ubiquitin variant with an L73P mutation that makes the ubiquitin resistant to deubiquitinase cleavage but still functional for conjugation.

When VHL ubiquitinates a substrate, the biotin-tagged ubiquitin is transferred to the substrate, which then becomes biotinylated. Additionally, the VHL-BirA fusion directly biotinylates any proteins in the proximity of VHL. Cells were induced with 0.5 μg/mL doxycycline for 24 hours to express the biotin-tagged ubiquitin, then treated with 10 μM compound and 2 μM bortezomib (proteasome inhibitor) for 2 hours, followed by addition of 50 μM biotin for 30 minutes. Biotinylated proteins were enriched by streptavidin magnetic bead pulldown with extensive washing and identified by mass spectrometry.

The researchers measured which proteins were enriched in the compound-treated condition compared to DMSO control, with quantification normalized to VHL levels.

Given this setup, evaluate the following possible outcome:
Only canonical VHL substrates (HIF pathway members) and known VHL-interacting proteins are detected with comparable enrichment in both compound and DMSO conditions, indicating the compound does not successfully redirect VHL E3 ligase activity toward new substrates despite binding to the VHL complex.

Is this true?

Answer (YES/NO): NO